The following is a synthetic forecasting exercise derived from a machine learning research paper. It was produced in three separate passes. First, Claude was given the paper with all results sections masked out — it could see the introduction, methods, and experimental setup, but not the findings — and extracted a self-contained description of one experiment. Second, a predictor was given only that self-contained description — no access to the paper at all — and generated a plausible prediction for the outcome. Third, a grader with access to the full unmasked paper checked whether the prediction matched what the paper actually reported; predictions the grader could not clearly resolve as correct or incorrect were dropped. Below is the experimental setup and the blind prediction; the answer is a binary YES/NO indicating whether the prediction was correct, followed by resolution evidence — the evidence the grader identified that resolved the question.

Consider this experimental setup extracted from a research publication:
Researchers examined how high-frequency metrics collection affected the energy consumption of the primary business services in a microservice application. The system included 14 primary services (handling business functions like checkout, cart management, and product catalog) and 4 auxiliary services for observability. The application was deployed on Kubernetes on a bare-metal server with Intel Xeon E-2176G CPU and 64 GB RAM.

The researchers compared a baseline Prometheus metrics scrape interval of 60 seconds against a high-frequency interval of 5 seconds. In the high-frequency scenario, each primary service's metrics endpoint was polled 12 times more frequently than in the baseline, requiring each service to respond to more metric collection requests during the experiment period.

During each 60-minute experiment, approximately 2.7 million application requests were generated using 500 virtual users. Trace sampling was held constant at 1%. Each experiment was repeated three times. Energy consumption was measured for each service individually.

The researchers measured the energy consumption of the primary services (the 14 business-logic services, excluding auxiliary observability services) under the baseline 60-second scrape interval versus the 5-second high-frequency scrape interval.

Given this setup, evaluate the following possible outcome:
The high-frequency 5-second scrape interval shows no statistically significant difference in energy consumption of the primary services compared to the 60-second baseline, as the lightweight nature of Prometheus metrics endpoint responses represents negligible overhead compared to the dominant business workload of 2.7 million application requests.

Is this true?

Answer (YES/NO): YES